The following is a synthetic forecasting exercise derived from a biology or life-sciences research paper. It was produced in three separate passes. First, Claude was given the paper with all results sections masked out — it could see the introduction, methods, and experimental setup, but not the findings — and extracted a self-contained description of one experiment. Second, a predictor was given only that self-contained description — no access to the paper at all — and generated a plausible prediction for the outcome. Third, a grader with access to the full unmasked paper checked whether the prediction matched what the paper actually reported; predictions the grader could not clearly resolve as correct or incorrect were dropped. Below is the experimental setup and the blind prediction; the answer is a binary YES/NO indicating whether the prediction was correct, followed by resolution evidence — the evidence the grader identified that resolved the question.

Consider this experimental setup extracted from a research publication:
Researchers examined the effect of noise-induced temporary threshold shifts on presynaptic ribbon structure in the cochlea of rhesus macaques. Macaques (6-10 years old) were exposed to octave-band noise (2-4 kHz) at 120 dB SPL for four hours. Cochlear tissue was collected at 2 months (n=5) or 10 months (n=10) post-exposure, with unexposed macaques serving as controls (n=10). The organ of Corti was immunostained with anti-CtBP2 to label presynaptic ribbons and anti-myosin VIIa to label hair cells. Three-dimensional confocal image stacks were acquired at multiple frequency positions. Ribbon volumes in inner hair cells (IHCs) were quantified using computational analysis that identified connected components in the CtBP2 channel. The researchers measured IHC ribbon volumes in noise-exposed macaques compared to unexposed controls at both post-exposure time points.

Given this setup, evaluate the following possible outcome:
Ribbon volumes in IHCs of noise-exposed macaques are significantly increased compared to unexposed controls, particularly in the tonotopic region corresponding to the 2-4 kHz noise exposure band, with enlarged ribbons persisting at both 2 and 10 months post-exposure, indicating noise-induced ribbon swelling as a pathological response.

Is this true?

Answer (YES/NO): NO